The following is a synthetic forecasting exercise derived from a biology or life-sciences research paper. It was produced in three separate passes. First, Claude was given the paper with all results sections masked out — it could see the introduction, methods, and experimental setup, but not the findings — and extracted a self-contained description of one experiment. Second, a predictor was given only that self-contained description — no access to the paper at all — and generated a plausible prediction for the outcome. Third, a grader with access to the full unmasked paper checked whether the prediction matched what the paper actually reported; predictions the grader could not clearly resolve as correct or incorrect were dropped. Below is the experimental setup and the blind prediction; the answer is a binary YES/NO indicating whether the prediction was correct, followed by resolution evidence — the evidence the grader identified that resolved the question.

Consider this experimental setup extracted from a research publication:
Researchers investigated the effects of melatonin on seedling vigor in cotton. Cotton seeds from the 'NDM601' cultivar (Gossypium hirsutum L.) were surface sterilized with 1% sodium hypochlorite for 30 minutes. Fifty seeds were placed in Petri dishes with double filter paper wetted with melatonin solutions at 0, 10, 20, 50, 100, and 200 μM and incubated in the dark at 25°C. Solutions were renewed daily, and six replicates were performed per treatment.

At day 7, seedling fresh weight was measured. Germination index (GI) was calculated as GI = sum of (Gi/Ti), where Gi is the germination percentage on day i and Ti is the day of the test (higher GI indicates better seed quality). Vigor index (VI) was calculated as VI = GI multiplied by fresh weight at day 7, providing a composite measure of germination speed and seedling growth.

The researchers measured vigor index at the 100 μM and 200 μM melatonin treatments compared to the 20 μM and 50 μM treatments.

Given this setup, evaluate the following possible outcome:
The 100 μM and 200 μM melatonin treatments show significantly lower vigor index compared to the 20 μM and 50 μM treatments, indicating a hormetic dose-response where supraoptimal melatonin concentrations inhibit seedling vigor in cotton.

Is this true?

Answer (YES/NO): YES